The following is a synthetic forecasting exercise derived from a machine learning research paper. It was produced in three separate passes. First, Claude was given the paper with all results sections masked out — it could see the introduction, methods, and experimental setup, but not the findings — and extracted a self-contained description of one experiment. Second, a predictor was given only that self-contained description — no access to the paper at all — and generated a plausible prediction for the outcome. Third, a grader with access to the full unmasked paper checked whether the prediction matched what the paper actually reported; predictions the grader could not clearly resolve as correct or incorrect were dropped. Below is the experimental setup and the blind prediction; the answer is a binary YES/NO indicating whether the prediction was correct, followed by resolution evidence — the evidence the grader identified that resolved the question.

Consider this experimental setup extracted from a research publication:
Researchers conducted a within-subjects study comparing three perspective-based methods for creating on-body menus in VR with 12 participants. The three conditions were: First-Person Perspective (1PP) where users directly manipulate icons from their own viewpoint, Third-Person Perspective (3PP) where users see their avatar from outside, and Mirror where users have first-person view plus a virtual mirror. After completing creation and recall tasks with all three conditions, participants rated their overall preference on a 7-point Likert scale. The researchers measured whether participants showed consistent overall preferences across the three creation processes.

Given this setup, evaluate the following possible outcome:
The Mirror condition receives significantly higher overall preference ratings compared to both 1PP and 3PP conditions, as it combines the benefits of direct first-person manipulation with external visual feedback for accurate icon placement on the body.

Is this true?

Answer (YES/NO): NO